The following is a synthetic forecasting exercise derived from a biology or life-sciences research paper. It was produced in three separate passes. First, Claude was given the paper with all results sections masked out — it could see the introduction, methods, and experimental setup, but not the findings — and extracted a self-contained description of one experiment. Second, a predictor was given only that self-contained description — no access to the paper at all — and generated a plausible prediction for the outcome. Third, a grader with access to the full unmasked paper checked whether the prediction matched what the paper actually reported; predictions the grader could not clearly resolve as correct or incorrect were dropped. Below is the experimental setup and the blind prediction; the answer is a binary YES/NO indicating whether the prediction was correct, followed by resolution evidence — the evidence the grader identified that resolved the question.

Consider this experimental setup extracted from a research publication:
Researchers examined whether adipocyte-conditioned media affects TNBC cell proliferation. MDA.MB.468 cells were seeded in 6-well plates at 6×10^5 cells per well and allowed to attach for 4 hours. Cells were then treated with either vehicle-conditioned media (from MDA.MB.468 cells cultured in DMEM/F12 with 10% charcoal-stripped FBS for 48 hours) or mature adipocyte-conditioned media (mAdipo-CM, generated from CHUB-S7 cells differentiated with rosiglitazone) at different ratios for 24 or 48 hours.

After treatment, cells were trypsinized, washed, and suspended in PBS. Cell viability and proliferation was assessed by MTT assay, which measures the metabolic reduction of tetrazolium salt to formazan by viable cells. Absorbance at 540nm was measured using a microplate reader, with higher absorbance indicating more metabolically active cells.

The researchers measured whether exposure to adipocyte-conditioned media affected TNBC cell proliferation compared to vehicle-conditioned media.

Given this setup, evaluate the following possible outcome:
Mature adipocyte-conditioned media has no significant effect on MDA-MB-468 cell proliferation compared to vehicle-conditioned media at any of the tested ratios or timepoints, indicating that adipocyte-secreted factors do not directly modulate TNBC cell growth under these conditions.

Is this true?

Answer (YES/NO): NO